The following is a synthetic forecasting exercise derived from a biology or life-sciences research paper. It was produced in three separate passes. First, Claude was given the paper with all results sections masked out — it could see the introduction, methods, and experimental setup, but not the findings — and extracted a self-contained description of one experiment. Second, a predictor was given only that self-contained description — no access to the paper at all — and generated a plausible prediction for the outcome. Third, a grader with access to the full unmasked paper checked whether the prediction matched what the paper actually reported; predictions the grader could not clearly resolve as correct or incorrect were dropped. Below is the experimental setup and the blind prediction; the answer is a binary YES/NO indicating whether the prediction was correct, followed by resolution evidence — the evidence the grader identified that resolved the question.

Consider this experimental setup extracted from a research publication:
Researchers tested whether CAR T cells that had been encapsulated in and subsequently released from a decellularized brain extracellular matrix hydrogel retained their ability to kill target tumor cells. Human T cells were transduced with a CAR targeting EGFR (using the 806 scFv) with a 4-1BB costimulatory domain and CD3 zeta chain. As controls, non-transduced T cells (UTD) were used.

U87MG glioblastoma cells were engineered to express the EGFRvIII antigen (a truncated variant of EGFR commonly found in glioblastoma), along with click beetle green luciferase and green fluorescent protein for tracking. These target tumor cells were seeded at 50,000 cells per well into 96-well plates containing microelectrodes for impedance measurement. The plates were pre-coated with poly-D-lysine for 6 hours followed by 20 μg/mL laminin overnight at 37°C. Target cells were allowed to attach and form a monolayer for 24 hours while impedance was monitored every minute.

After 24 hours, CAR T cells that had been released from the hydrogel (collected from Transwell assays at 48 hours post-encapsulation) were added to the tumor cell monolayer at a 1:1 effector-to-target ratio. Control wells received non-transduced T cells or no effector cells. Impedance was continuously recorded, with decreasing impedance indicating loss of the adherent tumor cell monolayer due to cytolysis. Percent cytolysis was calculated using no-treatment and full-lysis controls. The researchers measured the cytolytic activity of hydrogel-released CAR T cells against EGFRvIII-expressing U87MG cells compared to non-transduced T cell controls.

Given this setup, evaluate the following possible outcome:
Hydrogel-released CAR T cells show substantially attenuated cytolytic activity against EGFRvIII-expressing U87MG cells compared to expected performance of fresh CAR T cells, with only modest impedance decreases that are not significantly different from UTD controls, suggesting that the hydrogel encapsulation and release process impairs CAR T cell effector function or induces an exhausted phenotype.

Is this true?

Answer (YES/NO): NO